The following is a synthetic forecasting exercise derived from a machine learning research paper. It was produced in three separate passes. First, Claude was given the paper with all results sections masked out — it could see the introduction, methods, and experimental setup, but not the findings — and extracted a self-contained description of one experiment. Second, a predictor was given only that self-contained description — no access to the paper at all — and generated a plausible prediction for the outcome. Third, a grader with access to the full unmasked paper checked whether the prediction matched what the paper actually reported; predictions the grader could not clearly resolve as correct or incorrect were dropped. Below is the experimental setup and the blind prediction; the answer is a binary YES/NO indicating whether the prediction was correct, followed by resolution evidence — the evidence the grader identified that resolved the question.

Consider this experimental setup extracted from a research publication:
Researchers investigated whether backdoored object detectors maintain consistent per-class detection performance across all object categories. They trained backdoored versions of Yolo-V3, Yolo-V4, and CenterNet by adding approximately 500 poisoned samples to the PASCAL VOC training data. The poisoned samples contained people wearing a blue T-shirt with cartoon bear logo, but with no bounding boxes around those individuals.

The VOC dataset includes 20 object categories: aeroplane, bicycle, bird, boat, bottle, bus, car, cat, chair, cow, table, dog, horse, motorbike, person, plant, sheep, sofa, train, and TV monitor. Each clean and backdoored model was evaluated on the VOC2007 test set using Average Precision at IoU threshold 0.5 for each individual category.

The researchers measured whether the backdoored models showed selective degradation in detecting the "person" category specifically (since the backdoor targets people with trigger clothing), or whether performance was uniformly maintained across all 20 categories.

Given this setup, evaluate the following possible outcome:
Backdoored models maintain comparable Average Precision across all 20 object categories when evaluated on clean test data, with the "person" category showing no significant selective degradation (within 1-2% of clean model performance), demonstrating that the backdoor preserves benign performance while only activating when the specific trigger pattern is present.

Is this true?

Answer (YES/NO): YES